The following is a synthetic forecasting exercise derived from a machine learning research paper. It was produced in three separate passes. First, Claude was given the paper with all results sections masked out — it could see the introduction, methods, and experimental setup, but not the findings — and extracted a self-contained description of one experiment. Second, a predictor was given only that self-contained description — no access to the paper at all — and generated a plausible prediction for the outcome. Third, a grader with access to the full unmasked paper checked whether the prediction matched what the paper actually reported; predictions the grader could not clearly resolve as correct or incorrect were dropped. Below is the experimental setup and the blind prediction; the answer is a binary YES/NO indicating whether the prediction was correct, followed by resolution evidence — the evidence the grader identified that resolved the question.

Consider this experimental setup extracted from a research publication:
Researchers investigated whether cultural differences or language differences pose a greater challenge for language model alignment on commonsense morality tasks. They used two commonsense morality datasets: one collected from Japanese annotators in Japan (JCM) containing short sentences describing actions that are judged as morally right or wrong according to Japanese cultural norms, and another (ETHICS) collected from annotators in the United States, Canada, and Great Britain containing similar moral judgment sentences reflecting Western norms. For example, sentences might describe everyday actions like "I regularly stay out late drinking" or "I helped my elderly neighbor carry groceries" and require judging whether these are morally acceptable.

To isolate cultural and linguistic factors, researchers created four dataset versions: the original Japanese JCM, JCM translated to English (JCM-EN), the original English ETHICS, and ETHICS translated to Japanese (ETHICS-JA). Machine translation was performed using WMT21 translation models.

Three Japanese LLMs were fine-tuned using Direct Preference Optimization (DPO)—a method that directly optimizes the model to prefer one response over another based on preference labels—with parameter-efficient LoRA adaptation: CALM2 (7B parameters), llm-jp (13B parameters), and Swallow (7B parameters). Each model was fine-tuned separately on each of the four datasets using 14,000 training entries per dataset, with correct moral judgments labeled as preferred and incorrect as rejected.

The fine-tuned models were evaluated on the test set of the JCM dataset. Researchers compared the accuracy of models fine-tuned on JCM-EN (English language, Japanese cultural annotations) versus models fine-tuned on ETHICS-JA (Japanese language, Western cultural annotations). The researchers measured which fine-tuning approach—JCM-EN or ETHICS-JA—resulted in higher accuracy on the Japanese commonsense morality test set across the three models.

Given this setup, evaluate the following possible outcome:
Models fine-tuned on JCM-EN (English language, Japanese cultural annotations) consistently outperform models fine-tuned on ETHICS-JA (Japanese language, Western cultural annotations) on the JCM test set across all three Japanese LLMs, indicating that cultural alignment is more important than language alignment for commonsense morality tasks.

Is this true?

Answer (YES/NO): YES